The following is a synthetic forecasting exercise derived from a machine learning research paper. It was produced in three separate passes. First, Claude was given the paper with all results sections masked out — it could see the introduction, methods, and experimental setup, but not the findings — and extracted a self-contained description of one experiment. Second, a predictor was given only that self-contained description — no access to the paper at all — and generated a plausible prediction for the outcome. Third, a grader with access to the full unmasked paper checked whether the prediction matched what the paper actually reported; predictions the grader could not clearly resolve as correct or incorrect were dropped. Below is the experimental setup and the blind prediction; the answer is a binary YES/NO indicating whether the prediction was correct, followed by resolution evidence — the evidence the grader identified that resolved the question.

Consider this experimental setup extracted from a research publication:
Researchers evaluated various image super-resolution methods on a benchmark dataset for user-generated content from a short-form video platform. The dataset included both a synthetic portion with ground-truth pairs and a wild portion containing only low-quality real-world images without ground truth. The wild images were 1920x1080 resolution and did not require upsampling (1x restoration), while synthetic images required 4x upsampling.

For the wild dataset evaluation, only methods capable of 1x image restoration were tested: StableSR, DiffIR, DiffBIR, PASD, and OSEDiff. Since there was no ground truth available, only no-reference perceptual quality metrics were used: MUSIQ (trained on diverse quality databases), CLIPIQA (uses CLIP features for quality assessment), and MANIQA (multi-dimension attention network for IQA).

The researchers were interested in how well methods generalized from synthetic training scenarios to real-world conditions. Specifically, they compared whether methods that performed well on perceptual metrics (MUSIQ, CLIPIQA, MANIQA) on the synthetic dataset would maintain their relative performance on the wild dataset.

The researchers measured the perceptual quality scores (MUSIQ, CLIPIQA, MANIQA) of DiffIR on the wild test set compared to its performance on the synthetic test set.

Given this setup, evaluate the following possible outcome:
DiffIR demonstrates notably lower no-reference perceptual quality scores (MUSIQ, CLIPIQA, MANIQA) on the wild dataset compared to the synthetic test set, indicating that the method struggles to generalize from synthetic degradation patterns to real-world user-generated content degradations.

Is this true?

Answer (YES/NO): YES